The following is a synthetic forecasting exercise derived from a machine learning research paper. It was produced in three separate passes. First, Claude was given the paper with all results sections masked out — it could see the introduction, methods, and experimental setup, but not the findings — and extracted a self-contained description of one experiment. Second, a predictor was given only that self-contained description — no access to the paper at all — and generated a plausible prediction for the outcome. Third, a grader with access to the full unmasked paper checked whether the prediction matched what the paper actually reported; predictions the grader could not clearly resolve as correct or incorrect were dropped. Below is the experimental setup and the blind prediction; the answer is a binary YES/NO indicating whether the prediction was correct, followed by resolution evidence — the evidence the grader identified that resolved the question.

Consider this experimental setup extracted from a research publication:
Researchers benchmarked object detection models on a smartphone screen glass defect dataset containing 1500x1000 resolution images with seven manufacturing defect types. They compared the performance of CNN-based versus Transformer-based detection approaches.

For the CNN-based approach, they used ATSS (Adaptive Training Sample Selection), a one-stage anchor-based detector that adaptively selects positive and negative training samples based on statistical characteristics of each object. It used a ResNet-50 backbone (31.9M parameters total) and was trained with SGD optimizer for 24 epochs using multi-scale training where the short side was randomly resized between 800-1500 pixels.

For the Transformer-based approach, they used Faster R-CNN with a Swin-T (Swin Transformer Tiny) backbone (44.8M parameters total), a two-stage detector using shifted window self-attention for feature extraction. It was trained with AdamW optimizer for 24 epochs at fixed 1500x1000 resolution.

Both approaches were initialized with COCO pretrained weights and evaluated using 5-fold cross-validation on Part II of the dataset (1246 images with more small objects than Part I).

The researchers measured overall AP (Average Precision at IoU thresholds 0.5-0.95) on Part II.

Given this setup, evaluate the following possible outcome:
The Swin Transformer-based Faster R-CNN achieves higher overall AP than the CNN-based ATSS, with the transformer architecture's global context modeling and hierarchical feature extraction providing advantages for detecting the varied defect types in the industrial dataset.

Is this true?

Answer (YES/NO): NO